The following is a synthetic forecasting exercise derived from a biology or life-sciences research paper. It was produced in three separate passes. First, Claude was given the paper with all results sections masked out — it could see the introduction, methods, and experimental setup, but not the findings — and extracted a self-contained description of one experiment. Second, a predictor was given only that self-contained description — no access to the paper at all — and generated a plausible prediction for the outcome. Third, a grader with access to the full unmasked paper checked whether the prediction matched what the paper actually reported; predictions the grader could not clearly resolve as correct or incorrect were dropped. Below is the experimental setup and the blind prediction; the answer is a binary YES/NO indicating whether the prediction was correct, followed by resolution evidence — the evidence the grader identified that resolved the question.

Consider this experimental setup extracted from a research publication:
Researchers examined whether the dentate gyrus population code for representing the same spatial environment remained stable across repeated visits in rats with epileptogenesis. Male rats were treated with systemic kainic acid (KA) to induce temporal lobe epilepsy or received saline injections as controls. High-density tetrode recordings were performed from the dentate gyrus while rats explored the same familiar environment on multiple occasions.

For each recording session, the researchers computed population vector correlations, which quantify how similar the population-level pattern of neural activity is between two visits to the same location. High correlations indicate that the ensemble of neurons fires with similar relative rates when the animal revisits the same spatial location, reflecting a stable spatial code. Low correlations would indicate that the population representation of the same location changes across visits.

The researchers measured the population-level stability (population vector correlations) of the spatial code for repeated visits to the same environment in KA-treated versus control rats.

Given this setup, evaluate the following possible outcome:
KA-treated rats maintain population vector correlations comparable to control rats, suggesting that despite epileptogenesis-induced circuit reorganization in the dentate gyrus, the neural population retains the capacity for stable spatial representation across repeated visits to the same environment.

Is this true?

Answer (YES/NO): YES